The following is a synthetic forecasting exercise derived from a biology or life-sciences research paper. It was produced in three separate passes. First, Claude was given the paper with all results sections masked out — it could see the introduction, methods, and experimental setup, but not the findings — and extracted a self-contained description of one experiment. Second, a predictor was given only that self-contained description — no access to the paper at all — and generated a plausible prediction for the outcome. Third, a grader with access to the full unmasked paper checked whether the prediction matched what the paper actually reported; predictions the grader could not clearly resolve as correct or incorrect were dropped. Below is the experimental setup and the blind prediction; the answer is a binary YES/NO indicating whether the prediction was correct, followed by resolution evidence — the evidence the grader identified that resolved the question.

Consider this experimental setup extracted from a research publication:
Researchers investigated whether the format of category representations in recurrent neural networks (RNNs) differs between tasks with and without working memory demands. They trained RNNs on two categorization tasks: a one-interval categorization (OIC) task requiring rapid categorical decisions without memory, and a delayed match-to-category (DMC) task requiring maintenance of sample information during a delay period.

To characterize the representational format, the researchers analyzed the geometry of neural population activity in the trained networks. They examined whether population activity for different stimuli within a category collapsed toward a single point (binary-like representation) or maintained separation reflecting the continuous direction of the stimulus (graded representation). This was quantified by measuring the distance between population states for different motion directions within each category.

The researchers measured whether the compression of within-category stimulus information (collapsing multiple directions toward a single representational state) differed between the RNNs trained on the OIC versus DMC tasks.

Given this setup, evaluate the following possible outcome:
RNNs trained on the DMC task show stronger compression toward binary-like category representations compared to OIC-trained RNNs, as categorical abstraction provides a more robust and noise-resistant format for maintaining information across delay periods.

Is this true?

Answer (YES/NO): YES